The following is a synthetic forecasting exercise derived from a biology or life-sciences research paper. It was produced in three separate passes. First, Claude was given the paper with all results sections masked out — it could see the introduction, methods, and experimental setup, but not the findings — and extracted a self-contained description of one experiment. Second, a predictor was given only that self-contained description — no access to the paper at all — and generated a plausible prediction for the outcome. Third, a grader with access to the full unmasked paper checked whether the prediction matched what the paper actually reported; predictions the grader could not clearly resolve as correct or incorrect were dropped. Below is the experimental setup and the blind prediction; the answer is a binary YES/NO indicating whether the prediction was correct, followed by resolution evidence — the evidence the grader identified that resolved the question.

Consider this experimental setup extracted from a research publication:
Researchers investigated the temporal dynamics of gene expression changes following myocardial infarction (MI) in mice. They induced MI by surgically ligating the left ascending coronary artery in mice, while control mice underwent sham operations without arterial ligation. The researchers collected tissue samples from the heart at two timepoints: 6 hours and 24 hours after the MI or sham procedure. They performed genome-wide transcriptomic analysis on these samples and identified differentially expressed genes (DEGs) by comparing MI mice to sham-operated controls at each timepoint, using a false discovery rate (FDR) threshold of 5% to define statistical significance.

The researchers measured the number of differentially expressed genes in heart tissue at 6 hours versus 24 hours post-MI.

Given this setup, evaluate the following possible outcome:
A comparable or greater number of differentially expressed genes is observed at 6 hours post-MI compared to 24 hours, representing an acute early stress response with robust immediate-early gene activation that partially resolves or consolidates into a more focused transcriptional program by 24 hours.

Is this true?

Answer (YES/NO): NO